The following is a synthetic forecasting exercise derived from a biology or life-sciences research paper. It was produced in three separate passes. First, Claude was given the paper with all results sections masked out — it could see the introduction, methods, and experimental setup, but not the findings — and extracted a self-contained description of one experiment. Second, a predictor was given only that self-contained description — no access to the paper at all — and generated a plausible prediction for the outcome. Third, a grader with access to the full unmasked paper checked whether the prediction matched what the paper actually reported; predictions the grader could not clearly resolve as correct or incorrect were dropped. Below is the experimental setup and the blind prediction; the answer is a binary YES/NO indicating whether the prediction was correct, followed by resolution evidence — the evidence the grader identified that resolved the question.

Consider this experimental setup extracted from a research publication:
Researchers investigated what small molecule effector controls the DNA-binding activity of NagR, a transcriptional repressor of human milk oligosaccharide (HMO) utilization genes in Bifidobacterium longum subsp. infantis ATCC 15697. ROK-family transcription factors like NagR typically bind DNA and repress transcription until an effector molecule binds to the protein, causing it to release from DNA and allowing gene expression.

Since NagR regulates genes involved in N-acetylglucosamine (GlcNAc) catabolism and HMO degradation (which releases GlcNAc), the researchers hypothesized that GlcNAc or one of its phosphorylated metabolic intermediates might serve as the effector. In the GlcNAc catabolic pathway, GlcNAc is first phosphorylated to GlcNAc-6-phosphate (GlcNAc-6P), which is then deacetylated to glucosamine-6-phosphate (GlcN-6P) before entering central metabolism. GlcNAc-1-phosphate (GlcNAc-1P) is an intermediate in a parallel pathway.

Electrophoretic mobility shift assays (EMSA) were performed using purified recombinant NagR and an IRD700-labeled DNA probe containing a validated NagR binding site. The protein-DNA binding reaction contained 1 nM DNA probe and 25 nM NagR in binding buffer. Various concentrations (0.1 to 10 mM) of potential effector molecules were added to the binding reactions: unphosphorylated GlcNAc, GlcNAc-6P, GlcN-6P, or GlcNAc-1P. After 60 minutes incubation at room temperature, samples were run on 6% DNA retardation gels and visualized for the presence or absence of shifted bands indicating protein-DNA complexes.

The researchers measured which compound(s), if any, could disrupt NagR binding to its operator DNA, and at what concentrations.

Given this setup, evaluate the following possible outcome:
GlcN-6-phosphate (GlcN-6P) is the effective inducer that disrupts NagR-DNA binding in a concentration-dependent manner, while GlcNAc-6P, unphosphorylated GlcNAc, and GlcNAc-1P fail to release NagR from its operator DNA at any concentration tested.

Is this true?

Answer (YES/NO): NO